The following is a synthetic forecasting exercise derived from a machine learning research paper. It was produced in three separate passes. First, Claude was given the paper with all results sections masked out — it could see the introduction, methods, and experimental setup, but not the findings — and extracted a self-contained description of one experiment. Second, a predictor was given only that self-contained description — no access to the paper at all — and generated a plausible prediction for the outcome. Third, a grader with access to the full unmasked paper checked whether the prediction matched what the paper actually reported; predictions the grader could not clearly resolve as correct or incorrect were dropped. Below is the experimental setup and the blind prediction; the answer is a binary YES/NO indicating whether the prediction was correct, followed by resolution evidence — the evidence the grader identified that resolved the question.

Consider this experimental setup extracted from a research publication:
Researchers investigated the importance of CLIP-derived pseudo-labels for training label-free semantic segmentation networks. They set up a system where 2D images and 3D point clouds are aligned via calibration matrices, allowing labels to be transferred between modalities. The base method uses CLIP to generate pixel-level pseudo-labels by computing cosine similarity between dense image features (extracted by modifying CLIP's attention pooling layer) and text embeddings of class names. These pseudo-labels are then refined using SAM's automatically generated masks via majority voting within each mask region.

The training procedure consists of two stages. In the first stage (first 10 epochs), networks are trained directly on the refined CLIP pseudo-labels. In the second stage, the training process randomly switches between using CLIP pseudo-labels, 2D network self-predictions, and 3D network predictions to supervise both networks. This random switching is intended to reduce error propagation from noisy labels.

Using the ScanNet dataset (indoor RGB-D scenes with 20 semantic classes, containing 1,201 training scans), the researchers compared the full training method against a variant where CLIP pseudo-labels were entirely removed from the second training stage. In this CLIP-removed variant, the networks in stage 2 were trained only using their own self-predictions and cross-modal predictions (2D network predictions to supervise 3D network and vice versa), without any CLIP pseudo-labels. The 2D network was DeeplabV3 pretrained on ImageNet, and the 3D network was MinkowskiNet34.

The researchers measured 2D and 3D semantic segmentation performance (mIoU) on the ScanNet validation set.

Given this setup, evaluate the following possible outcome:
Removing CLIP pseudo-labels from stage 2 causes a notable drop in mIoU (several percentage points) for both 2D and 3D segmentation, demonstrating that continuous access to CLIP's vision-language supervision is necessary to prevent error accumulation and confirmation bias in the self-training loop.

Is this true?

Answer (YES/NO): NO